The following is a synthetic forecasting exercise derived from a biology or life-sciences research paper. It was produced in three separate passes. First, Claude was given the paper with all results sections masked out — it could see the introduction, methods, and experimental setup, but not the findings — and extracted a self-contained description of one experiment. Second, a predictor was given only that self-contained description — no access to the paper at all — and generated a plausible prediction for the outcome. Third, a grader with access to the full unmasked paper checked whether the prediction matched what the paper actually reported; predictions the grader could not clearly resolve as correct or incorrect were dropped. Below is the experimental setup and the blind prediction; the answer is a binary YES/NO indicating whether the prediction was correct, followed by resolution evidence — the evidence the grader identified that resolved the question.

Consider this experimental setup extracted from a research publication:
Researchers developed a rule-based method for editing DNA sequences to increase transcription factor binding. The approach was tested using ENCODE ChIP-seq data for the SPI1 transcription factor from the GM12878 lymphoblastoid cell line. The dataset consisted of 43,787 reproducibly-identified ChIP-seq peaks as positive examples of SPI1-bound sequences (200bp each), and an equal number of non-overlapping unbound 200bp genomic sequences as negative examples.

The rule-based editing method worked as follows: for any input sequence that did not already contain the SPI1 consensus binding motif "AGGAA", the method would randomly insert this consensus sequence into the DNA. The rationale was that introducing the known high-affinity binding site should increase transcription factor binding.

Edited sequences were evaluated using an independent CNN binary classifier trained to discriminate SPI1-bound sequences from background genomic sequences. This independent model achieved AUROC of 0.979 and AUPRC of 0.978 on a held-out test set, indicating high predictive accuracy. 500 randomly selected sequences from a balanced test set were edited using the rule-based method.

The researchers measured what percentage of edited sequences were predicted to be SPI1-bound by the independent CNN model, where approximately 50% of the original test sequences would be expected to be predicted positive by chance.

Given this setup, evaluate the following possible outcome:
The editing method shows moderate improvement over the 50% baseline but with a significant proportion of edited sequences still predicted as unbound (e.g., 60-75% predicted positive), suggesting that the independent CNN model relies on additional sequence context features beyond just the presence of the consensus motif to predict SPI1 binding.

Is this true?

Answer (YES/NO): NO